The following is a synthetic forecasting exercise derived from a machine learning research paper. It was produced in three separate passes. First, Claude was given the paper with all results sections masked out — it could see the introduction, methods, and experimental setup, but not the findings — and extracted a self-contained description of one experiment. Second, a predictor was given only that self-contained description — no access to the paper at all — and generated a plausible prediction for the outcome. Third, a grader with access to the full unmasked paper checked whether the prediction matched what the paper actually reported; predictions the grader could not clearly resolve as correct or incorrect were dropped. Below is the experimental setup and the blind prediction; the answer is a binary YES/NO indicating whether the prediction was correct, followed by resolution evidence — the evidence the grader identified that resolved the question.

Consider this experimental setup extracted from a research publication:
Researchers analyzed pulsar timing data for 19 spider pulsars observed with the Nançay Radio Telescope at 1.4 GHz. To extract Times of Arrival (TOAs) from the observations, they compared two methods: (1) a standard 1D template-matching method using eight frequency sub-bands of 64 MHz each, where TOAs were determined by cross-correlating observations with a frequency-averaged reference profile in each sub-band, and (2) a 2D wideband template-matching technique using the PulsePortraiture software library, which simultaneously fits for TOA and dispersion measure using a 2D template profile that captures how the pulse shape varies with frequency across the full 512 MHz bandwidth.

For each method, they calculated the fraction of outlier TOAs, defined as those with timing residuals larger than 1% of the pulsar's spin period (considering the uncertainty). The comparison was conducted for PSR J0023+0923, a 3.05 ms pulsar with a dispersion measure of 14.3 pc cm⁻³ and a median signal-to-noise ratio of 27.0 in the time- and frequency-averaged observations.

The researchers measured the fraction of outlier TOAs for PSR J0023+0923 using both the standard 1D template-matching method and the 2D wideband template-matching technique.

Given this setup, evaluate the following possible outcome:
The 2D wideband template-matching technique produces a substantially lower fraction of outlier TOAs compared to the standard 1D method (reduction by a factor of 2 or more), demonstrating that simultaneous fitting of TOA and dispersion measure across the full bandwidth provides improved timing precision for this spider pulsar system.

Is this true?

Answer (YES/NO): YES